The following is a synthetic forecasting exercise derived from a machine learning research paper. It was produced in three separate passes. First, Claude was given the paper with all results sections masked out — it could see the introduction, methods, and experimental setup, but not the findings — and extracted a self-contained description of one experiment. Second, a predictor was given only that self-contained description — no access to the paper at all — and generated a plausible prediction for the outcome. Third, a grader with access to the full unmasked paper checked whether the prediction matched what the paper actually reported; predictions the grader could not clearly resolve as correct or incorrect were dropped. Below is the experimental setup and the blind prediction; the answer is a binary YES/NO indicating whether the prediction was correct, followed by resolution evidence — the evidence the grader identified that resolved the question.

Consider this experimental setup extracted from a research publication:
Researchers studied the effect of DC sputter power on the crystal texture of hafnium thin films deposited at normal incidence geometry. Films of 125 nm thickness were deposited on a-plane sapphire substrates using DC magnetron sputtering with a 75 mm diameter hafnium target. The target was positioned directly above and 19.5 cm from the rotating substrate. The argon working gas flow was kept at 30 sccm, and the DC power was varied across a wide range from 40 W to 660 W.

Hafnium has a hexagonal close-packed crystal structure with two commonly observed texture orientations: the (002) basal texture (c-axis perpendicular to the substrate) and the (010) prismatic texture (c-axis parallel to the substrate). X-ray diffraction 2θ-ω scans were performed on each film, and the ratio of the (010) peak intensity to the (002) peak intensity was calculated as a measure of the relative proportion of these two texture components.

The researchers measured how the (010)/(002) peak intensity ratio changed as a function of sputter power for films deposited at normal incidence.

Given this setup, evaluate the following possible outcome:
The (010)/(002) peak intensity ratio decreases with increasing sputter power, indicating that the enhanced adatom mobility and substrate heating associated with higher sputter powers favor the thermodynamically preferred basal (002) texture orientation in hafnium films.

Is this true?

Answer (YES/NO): NO